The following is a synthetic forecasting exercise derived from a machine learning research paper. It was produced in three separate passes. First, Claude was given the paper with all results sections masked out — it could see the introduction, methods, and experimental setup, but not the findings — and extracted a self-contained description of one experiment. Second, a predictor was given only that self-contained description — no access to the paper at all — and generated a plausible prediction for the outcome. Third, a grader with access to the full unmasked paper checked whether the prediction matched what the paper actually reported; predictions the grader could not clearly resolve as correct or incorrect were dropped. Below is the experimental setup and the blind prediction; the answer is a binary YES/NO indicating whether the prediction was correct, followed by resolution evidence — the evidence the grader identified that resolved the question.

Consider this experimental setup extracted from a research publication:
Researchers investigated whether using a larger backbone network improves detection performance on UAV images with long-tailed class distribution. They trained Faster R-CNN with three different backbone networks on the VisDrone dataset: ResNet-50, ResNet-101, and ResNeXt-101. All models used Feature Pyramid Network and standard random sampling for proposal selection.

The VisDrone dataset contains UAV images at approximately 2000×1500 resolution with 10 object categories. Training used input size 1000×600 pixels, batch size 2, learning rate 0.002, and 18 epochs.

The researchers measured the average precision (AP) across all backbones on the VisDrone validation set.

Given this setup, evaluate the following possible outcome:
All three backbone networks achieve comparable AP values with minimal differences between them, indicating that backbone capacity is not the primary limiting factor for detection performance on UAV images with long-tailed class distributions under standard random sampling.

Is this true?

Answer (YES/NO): NO